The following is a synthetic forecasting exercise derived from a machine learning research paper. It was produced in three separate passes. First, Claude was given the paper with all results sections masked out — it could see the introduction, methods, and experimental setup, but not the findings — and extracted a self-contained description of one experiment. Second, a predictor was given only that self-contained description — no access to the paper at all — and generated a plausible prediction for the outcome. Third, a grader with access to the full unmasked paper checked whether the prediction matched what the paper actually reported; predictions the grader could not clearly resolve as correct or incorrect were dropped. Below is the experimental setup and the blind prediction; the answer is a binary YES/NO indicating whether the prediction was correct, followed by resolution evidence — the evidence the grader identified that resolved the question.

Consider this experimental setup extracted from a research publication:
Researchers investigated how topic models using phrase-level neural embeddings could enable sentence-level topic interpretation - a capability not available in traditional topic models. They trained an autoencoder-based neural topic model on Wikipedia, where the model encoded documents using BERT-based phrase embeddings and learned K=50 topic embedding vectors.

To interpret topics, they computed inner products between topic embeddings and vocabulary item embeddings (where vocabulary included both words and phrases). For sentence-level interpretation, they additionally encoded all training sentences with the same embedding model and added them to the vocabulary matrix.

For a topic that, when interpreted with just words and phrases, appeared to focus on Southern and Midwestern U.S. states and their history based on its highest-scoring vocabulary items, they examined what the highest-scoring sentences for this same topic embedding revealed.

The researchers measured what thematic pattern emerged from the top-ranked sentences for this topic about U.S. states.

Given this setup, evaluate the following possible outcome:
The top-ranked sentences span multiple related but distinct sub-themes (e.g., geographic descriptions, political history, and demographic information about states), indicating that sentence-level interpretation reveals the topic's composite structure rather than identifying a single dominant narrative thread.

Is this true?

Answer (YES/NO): NO